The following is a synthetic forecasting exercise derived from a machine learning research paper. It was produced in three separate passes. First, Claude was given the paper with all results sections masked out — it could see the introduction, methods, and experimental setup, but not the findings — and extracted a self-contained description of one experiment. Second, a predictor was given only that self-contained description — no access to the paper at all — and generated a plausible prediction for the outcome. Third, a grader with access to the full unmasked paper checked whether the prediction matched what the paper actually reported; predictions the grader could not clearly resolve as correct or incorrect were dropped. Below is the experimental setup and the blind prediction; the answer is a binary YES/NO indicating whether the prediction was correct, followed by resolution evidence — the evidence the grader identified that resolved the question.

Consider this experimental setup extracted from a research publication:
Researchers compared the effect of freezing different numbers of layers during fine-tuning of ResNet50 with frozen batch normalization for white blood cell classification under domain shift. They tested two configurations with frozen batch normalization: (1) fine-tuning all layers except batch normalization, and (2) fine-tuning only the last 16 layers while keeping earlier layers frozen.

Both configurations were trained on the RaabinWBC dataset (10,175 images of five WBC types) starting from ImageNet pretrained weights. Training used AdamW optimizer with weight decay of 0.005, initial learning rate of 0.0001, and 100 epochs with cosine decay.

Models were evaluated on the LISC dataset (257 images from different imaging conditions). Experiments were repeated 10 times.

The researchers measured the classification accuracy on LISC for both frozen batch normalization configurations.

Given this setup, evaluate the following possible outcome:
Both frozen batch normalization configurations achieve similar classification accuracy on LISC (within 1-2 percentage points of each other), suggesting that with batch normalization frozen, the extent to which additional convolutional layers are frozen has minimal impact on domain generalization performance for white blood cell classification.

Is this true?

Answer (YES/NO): NO